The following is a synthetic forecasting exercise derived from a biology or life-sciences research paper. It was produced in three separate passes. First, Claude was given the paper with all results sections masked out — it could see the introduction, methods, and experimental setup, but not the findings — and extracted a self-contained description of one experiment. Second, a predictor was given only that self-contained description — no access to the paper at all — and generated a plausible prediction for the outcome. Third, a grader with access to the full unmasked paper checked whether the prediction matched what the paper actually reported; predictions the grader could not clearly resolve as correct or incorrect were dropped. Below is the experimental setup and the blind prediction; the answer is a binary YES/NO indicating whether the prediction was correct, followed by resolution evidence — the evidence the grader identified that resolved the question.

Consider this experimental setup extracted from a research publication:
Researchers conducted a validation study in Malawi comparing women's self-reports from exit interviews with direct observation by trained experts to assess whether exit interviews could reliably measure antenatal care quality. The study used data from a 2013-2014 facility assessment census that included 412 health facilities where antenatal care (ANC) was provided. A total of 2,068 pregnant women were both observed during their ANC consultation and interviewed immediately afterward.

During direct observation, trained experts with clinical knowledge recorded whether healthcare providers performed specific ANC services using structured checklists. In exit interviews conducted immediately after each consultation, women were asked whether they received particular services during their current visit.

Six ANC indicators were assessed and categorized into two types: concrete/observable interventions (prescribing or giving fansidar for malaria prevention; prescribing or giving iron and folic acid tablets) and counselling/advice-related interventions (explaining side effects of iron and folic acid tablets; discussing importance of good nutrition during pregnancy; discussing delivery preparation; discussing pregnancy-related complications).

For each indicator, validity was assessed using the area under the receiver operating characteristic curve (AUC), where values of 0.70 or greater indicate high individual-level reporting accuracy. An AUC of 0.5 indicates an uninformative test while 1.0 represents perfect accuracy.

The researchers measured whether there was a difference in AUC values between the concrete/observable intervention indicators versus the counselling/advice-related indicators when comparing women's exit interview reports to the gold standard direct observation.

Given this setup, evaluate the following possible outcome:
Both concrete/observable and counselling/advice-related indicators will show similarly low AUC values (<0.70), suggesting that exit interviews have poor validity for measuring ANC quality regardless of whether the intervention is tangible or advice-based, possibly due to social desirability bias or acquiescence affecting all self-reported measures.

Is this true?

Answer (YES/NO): NO